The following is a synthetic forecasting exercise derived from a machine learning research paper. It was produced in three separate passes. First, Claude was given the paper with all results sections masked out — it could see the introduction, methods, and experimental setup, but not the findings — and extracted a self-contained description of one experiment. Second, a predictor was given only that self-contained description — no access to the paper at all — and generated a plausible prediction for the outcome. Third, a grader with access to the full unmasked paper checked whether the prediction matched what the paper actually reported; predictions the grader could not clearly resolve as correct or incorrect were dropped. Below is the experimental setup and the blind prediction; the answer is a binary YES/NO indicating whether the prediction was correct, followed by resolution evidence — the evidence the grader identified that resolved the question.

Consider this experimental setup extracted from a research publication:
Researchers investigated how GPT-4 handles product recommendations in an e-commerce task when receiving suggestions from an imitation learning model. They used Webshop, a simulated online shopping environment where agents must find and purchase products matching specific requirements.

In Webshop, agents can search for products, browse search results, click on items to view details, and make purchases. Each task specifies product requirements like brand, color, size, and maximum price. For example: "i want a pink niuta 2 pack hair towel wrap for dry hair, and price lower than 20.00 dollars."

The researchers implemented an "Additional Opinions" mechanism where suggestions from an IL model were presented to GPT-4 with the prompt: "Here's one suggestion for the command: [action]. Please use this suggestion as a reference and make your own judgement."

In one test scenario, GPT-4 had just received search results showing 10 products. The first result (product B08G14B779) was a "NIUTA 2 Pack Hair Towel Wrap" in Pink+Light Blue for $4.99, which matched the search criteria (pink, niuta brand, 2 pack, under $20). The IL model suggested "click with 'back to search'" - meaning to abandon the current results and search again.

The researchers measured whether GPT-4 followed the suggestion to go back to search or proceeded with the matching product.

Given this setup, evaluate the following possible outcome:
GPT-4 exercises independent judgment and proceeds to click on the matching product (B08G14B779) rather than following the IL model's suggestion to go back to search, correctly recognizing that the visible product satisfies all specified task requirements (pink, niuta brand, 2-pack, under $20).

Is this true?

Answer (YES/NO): YES